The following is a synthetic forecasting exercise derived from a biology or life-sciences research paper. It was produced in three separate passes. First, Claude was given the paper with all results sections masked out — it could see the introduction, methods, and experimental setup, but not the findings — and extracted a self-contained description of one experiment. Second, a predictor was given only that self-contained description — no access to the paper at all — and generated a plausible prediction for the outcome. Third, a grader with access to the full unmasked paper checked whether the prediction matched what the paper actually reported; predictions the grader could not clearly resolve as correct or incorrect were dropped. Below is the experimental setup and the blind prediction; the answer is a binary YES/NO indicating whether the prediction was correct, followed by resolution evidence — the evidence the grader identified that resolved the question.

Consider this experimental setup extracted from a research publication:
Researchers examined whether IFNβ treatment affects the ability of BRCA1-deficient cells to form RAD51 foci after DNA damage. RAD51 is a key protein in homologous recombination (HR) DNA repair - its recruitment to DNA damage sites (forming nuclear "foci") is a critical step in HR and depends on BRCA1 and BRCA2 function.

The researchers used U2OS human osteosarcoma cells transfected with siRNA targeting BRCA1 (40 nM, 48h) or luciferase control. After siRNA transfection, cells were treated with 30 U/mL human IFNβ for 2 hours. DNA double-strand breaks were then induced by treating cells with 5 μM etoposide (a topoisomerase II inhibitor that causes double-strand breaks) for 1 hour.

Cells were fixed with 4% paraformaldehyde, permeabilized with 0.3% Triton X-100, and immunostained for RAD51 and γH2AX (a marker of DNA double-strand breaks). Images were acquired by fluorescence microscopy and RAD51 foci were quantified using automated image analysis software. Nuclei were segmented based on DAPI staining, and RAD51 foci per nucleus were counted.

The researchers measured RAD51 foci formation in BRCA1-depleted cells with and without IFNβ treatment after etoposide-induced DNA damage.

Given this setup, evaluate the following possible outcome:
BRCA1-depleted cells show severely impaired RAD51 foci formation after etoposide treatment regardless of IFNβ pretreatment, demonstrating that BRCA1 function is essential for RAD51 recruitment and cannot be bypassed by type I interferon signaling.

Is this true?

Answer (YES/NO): NO